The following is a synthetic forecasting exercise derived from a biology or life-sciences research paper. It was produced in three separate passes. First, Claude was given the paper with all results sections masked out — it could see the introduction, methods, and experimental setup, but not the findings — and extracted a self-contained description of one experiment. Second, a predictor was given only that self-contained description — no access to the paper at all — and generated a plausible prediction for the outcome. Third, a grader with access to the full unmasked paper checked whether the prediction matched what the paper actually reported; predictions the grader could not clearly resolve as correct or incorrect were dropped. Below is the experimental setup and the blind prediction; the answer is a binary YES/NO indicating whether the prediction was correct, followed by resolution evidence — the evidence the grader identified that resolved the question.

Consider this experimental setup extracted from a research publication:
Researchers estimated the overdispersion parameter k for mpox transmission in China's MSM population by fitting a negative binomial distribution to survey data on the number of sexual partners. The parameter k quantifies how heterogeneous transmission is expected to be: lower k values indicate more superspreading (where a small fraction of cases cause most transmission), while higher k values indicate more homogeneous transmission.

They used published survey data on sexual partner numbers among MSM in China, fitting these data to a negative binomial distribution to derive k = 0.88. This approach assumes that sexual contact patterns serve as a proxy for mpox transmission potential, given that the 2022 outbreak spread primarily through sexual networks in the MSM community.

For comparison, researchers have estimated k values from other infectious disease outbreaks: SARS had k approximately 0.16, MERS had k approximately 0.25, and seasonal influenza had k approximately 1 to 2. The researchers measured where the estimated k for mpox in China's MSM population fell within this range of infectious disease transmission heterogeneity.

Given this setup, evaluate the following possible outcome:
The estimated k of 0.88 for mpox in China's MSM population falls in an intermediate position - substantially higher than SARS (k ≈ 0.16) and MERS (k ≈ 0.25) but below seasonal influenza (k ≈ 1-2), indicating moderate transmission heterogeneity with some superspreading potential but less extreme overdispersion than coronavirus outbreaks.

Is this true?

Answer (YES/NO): YES